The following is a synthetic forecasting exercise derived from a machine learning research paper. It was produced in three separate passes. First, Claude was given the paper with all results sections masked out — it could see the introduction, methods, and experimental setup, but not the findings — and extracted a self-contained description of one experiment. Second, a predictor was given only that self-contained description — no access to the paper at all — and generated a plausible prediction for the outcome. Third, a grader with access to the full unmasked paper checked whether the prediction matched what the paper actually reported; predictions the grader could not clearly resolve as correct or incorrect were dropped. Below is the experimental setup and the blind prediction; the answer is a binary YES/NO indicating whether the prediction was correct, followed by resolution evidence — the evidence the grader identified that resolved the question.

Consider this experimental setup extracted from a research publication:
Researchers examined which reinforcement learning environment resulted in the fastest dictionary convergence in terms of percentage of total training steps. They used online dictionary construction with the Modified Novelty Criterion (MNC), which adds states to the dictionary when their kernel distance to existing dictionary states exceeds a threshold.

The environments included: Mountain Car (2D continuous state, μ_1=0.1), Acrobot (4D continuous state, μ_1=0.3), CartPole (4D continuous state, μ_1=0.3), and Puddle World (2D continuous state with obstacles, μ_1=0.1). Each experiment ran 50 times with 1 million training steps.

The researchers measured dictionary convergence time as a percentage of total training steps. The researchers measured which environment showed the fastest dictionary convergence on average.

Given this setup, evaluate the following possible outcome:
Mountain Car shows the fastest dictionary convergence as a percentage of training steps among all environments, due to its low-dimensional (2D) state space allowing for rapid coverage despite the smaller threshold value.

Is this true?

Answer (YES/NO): NO